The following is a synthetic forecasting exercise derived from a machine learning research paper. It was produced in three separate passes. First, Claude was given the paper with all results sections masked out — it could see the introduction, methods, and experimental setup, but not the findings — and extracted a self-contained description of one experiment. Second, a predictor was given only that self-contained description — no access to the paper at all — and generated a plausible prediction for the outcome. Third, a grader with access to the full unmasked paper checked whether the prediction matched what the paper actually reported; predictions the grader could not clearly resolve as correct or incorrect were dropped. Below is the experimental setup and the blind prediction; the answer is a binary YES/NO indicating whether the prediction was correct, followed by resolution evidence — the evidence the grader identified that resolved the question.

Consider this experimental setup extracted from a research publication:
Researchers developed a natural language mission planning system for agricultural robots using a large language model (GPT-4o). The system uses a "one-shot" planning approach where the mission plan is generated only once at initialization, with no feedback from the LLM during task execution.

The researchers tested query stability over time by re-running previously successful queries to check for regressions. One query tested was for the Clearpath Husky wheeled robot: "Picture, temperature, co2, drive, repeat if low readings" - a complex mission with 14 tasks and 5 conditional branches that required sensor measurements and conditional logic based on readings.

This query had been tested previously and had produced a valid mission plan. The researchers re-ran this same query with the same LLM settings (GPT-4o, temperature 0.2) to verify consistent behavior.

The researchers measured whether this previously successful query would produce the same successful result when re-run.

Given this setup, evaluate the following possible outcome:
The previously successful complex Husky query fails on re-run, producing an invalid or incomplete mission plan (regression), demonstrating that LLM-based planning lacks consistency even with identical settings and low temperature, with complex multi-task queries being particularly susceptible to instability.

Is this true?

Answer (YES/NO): YES